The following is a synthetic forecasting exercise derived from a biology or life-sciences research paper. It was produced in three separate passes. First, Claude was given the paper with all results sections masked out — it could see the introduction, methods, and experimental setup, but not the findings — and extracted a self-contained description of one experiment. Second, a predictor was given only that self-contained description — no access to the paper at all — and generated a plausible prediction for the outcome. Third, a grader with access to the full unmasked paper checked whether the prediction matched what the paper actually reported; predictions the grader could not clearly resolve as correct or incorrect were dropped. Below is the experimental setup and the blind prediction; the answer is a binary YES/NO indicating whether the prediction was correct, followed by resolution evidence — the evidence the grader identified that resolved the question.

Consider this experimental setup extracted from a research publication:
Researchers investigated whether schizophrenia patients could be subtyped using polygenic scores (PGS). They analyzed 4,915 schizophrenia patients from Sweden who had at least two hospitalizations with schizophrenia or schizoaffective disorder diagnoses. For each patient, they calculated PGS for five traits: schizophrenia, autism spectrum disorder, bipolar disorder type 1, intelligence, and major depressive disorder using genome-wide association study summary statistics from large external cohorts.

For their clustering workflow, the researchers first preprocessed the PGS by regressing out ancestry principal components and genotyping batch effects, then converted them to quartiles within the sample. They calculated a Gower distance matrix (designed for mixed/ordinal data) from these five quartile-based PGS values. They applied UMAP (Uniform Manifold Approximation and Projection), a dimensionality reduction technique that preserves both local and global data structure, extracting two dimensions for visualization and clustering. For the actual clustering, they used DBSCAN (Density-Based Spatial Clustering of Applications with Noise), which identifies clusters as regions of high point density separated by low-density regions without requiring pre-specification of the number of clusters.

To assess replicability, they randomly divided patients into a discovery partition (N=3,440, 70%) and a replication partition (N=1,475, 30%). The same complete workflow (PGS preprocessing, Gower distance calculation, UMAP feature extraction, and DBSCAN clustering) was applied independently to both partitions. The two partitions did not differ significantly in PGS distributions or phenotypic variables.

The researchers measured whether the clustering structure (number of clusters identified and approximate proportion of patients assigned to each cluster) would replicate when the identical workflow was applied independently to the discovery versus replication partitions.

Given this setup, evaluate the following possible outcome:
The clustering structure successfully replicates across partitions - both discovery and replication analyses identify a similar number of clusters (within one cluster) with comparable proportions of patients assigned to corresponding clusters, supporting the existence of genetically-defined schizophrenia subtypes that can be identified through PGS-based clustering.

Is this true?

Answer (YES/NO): YES